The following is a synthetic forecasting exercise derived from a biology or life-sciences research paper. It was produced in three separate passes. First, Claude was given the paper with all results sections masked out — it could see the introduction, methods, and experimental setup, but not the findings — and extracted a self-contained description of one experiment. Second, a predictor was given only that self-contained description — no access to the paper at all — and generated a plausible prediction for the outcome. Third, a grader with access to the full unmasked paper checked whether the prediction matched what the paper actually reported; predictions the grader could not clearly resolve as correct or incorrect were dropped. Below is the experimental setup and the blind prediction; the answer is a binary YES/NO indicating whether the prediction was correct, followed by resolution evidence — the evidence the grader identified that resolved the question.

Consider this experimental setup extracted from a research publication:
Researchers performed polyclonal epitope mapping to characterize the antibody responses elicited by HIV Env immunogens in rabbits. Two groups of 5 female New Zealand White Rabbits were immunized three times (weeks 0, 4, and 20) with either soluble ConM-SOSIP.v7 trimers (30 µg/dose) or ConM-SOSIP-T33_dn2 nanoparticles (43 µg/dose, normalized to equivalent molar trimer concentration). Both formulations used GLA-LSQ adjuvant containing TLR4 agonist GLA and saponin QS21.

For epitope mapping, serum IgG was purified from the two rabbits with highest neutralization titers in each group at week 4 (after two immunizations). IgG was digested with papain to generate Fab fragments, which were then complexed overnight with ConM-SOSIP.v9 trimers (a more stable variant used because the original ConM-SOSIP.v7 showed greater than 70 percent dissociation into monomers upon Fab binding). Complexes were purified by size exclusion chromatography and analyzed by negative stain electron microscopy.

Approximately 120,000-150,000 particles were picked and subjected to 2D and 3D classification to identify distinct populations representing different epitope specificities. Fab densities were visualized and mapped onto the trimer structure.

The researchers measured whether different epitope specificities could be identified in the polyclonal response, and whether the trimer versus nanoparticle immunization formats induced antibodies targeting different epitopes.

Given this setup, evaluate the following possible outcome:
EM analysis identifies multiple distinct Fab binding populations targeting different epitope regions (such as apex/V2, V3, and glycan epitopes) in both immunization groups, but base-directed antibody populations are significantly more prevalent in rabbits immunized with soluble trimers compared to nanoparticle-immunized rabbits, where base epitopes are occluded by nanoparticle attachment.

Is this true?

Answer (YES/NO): YES